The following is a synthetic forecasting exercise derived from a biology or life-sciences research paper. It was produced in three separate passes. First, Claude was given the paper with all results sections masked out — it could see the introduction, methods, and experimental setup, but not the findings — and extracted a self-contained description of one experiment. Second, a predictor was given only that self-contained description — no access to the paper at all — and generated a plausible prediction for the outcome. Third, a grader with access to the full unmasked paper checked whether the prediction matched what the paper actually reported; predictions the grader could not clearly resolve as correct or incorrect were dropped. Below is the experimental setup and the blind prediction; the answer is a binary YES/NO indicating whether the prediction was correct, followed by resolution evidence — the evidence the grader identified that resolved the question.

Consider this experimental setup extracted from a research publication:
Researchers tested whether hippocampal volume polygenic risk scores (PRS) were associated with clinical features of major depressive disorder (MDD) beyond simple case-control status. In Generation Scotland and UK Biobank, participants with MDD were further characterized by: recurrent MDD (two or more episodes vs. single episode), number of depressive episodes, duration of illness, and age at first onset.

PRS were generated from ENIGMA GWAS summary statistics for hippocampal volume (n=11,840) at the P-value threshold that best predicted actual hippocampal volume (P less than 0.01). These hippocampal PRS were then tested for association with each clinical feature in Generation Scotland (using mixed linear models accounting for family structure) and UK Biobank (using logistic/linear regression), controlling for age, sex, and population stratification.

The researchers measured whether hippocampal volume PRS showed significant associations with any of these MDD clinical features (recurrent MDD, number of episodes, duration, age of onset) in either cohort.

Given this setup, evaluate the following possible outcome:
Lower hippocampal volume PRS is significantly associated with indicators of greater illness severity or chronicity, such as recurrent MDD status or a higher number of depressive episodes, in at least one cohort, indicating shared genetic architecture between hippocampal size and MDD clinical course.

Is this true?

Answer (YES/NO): NO